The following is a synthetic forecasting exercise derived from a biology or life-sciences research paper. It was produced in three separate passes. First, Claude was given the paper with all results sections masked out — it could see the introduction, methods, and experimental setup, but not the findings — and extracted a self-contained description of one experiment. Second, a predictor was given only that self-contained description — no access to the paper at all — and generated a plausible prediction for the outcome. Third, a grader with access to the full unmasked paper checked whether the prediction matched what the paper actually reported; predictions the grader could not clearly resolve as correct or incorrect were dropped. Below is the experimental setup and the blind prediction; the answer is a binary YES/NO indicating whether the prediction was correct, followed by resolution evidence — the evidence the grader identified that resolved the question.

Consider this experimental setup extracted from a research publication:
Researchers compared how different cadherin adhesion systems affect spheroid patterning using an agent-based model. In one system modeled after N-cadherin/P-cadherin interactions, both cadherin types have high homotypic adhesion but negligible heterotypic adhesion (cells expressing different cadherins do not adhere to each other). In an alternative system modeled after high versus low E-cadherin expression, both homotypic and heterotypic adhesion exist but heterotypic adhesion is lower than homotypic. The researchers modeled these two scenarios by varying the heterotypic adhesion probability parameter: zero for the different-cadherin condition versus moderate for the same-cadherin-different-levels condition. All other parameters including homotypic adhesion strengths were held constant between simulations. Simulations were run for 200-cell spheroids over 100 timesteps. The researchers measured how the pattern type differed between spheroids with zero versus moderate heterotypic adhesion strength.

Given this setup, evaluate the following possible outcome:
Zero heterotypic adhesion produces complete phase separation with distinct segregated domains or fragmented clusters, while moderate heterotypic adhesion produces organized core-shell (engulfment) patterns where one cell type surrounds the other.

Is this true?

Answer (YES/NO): YES